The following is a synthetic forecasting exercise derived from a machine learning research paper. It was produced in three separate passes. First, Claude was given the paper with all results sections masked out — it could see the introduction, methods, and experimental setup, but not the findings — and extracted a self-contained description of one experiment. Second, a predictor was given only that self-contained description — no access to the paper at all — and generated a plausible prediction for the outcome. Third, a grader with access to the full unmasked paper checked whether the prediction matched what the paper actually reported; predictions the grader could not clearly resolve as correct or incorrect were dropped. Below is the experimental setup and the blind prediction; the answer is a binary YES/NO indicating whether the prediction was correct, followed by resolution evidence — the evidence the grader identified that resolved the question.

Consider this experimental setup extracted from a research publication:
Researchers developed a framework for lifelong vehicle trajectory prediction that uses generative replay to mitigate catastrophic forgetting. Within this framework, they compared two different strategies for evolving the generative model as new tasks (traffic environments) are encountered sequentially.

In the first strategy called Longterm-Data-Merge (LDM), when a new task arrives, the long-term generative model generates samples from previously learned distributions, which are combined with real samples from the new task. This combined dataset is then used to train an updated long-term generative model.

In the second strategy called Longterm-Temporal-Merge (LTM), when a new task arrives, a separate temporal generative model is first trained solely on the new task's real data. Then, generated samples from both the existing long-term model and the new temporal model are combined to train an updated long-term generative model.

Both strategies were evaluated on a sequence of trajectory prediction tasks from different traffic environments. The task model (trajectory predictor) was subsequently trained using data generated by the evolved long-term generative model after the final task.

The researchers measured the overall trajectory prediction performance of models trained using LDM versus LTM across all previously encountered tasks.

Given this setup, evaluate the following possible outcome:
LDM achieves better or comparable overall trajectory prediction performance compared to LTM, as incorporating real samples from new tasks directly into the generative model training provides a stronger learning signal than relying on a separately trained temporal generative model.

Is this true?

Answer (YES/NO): YES